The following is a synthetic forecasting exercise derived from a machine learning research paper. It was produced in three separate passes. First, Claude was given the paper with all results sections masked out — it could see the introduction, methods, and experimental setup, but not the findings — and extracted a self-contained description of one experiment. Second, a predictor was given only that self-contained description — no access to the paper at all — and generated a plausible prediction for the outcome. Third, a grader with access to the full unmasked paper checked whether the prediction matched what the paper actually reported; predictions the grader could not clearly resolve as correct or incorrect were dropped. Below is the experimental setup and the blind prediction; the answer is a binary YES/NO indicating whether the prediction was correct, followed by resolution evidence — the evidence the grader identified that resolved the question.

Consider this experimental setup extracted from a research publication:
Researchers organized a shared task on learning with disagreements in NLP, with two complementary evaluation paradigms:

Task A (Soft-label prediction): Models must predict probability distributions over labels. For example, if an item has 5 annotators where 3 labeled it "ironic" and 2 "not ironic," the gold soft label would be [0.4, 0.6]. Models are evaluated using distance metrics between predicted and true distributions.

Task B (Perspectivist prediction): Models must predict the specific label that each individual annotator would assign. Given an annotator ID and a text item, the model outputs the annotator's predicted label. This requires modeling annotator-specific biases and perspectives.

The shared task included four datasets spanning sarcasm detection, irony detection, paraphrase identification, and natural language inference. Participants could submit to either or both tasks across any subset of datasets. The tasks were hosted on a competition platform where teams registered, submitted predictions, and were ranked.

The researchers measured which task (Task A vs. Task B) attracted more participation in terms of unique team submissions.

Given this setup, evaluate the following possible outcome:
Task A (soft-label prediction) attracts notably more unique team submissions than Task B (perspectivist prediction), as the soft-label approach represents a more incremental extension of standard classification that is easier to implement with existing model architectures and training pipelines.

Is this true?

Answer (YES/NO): YES